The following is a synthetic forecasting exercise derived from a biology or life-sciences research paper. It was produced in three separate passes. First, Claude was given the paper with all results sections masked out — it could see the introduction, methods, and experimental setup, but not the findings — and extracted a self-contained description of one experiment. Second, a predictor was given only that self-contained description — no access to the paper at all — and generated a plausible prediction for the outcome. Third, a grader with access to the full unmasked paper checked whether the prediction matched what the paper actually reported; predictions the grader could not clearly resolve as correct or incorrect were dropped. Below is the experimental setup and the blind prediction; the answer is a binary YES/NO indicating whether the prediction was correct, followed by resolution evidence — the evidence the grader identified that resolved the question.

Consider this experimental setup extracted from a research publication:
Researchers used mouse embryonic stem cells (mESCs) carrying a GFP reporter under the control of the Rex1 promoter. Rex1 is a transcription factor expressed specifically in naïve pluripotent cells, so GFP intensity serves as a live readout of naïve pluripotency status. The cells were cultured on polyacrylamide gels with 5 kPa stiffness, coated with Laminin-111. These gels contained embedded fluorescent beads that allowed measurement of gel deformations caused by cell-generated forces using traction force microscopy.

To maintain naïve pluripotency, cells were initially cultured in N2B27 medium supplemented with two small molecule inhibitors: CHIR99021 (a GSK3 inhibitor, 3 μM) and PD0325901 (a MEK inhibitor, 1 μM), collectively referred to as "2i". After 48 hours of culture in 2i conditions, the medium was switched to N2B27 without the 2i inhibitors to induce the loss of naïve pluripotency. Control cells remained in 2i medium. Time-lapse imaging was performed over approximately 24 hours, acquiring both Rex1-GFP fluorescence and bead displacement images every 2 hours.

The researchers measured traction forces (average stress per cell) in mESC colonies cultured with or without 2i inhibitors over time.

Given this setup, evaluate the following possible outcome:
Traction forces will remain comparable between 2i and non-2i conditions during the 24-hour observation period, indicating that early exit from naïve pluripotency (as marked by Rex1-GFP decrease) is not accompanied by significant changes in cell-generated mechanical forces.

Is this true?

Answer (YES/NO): NO